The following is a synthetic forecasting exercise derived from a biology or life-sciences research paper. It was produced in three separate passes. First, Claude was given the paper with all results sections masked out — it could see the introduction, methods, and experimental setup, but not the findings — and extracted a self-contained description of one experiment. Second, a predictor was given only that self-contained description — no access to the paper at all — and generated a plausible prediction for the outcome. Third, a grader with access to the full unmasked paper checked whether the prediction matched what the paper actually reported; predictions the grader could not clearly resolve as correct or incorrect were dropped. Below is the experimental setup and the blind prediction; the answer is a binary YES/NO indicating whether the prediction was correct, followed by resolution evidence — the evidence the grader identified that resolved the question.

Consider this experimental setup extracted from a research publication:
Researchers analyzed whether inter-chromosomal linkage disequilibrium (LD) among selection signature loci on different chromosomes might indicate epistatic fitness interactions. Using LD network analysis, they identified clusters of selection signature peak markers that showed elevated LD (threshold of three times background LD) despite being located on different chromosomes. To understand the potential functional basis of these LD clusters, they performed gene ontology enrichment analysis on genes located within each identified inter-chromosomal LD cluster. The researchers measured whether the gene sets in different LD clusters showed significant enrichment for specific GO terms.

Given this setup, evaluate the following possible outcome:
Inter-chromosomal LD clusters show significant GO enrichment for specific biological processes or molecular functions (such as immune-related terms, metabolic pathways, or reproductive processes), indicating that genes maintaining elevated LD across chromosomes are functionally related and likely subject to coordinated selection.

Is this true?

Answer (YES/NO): NO